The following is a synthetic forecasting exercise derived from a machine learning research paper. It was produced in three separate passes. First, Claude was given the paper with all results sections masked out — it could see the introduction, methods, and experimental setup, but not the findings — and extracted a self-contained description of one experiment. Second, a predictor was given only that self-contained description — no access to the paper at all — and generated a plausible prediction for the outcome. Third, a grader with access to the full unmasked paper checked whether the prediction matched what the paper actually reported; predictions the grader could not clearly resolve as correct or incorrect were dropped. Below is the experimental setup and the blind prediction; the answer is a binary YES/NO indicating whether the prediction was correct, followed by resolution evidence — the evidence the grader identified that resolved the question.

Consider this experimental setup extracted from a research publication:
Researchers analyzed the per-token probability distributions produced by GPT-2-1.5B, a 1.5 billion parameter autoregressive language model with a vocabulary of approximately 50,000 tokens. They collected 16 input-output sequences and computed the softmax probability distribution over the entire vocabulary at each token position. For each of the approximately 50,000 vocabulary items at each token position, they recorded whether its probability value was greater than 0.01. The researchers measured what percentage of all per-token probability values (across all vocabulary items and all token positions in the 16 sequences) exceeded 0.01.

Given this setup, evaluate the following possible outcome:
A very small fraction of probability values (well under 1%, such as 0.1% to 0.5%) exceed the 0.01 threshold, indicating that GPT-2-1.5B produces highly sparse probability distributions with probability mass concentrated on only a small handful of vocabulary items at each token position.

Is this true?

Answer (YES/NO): NO